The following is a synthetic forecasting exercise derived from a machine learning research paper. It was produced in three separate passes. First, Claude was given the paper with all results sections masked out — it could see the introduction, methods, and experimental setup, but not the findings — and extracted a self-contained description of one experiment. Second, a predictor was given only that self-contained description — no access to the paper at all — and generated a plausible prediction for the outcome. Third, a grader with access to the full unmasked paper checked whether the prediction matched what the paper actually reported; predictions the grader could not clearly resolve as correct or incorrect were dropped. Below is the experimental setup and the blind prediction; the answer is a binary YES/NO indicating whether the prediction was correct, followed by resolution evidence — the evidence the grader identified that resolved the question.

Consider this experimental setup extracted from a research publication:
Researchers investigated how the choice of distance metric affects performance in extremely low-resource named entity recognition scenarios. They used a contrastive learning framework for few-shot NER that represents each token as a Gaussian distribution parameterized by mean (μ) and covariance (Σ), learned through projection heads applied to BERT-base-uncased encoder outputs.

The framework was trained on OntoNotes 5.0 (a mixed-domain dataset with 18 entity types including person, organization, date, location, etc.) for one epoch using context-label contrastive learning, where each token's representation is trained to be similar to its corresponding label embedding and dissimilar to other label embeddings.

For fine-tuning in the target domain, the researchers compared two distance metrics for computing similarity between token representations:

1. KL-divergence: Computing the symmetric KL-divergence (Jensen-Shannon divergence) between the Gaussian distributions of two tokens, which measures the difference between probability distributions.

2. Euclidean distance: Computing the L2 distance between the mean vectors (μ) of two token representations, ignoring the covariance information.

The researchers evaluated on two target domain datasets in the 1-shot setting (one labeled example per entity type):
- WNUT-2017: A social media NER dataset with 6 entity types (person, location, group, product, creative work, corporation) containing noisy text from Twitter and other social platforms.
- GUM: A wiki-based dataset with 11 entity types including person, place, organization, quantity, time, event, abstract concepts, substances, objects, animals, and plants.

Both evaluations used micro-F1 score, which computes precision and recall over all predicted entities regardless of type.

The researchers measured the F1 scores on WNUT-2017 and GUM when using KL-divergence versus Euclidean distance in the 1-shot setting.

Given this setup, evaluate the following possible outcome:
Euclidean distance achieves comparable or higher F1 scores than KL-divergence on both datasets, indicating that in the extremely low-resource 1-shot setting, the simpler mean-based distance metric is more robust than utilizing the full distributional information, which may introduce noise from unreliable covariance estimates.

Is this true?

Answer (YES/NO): YES